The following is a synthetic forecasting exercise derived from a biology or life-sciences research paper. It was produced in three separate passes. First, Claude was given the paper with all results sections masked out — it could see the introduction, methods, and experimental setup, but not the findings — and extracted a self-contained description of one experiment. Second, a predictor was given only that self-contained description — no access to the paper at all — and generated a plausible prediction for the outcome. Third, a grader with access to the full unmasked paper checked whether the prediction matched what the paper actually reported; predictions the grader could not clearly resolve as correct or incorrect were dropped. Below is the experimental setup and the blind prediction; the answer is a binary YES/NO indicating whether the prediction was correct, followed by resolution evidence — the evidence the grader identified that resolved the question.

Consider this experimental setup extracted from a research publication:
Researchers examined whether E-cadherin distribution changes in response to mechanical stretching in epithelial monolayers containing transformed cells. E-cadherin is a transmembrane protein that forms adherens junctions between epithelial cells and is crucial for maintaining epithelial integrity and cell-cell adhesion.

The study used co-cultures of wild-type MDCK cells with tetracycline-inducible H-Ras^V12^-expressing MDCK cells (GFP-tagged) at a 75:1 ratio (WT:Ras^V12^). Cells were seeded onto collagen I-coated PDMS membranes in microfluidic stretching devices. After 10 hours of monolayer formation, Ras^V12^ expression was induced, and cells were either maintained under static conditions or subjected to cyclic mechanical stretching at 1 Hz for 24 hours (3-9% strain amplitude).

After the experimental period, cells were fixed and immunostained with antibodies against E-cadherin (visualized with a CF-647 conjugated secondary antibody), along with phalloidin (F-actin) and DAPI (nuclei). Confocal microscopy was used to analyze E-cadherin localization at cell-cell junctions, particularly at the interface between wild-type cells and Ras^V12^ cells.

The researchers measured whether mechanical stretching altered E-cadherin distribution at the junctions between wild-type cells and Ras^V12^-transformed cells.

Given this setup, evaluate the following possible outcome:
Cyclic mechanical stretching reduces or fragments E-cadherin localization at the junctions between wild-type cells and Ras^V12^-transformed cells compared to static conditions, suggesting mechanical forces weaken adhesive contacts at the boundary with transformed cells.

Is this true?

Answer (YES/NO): YES